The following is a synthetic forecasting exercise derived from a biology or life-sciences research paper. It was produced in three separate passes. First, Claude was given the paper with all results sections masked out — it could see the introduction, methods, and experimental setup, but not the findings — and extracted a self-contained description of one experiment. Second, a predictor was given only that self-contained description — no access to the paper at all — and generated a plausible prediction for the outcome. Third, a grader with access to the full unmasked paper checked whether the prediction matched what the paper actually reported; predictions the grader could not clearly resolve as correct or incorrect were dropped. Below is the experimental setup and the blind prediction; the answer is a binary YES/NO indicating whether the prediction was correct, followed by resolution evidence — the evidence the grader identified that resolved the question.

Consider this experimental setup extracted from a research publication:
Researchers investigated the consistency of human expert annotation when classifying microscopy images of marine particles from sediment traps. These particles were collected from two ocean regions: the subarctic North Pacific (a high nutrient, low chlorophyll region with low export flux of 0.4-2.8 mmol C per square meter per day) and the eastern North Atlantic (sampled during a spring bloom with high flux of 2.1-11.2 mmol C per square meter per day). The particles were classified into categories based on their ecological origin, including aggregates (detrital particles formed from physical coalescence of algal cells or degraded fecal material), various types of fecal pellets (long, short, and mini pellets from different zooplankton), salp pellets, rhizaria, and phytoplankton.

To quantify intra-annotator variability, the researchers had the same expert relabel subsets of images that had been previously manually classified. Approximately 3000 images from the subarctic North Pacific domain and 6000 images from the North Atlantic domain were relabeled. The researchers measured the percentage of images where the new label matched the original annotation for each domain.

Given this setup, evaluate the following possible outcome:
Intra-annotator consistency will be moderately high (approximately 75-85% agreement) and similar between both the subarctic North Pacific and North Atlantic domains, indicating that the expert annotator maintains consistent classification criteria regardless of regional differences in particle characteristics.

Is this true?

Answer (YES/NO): YES